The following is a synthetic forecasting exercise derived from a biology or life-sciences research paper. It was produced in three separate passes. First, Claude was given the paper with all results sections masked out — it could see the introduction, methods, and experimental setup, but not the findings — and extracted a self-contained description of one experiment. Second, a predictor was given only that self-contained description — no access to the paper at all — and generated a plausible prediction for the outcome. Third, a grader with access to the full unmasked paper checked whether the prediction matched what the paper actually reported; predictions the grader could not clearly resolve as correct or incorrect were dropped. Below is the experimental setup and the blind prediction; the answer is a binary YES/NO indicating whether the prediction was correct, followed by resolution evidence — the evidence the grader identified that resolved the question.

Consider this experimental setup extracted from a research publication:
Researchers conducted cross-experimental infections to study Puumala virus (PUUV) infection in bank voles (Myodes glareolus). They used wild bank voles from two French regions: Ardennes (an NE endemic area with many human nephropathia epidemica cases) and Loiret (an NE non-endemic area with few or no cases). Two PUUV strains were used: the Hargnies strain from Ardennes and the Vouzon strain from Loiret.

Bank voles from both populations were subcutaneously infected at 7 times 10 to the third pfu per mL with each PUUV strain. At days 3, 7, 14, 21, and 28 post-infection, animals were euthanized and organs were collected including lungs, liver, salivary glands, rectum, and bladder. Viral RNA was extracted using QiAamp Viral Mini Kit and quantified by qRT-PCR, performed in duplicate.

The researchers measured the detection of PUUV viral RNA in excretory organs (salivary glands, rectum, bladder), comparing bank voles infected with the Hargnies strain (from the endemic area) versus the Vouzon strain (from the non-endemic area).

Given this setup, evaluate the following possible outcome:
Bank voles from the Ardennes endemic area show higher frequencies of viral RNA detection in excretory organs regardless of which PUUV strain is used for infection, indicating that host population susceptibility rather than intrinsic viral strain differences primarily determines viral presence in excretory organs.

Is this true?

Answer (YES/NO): NO